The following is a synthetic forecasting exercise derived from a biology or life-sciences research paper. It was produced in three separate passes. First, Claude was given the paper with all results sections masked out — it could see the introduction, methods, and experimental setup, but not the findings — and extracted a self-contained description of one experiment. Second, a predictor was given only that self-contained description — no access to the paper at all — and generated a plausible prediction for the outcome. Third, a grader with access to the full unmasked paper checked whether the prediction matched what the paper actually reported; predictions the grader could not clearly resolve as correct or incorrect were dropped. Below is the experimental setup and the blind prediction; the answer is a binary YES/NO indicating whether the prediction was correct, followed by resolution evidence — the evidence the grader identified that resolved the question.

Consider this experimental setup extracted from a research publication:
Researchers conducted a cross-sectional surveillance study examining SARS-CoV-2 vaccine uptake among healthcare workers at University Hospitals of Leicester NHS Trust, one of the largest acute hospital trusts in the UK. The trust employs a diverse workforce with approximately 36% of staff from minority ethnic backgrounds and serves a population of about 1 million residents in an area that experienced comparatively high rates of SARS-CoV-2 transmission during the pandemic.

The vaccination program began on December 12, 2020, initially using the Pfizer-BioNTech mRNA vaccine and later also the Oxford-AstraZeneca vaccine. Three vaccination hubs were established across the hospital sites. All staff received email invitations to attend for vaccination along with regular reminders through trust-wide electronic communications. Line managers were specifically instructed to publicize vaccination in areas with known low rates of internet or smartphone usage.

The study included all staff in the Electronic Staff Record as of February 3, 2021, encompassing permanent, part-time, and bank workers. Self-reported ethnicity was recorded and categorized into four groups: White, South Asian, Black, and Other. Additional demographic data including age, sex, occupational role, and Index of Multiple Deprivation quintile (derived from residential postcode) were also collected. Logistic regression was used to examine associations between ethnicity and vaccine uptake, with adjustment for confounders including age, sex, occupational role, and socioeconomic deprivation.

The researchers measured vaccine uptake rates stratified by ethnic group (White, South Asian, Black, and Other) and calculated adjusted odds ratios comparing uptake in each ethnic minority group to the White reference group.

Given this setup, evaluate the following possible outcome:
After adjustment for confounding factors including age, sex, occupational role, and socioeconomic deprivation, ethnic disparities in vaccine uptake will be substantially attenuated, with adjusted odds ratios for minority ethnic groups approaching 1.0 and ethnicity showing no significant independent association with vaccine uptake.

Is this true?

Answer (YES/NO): NO